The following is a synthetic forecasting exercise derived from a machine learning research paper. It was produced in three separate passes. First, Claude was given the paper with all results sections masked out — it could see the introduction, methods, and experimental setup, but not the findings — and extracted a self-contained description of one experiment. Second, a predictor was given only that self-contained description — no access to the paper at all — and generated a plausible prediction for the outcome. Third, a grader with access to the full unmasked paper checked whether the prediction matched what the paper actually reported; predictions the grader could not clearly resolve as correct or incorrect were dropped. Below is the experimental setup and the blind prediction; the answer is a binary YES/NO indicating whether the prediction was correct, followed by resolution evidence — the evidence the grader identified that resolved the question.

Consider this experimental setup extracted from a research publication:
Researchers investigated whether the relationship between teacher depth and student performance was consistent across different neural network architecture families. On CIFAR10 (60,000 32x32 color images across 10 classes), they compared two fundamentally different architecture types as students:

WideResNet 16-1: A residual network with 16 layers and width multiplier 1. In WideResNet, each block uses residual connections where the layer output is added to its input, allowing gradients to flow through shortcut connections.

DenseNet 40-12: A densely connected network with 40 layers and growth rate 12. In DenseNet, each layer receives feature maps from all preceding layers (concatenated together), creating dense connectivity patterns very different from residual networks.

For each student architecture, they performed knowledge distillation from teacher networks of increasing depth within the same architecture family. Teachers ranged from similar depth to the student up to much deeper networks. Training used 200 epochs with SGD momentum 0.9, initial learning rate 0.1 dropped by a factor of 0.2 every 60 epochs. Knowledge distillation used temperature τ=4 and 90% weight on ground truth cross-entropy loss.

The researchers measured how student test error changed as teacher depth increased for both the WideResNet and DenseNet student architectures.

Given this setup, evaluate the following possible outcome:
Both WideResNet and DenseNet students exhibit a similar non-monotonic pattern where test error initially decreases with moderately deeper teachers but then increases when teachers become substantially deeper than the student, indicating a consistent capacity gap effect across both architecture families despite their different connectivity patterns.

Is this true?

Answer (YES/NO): YES